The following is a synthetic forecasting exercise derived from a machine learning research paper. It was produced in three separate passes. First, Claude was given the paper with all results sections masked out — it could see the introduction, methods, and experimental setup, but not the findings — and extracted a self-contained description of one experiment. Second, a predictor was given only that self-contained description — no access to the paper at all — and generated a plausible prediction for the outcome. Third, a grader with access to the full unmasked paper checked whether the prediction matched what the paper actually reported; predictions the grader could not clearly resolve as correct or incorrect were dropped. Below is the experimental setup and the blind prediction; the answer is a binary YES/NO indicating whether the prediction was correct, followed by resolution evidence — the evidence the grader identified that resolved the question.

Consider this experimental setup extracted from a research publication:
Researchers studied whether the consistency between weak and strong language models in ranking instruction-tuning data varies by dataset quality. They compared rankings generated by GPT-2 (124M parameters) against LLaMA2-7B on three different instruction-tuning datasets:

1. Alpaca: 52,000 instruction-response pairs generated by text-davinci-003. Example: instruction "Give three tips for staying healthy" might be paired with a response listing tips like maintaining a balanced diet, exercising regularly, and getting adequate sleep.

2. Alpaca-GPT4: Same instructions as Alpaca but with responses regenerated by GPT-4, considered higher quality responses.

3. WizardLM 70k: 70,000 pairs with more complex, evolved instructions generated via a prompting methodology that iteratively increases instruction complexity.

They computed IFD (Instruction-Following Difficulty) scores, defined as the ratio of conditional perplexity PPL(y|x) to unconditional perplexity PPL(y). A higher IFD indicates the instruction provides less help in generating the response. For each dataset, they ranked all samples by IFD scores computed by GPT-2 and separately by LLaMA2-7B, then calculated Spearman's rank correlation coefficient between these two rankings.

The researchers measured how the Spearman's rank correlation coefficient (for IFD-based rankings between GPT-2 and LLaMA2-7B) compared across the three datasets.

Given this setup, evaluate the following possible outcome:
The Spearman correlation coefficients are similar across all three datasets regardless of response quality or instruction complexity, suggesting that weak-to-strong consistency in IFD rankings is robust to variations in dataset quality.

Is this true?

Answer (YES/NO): NO